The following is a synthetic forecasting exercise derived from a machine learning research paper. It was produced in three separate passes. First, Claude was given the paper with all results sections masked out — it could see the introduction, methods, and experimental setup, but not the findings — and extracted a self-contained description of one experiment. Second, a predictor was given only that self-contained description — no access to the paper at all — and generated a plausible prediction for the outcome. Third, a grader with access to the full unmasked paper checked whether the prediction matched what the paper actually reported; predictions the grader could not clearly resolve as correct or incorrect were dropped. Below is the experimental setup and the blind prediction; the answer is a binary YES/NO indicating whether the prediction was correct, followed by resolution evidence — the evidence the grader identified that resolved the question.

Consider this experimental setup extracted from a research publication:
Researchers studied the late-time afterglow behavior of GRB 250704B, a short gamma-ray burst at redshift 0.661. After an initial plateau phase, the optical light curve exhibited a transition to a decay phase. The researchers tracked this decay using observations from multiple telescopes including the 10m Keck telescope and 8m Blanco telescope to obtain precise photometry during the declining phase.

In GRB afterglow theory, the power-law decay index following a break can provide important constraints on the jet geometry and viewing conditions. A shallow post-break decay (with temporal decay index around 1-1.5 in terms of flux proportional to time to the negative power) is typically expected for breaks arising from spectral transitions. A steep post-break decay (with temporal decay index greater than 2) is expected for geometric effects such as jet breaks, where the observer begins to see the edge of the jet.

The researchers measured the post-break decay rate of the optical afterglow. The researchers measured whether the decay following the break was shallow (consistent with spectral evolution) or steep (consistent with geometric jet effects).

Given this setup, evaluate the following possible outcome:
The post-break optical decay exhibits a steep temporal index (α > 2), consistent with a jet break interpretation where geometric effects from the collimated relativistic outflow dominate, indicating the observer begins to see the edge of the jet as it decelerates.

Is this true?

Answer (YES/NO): YES